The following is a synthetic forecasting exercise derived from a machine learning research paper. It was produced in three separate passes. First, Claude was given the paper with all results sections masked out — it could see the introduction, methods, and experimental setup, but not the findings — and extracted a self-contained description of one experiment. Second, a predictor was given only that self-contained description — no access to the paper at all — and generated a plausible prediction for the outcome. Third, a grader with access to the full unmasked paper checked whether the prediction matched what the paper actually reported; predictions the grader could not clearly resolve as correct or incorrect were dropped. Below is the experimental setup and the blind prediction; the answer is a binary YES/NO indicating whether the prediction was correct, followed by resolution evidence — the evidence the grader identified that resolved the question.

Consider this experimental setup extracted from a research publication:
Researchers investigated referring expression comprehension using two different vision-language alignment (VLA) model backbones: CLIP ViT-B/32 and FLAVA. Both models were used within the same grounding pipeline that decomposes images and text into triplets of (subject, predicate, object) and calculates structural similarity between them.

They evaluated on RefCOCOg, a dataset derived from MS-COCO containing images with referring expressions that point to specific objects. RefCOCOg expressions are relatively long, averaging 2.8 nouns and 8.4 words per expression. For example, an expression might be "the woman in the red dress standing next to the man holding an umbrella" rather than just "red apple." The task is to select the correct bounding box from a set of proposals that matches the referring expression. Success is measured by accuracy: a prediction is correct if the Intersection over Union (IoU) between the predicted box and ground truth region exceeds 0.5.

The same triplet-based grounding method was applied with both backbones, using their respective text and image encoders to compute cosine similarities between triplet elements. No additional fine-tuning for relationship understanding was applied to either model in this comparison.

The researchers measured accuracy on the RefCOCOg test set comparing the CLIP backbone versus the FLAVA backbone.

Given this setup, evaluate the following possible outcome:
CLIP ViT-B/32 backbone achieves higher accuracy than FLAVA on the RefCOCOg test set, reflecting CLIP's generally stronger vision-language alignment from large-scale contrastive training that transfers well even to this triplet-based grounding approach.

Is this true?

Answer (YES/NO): NO